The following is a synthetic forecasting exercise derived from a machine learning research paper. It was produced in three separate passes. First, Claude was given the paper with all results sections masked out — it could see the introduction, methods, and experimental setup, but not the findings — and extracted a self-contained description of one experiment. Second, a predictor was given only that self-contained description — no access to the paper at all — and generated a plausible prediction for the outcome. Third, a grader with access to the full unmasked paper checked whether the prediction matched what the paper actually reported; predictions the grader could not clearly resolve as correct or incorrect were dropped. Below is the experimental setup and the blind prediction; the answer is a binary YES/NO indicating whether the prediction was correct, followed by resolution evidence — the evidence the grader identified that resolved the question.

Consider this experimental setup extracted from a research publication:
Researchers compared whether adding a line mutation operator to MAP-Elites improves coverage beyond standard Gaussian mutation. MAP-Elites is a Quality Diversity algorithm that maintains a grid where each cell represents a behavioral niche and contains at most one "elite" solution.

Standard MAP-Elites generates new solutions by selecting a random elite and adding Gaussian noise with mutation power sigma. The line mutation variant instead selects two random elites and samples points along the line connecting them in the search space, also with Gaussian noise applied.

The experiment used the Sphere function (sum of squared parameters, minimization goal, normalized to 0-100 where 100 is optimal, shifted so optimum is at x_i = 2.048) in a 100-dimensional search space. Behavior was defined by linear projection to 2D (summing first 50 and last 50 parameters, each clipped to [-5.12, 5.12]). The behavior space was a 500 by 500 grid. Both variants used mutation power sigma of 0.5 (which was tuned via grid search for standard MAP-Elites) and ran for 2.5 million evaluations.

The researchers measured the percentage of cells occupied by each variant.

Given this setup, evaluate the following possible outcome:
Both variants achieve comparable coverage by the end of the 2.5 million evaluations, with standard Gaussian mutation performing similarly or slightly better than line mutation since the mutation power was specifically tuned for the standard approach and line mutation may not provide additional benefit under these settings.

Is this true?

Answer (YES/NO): NO